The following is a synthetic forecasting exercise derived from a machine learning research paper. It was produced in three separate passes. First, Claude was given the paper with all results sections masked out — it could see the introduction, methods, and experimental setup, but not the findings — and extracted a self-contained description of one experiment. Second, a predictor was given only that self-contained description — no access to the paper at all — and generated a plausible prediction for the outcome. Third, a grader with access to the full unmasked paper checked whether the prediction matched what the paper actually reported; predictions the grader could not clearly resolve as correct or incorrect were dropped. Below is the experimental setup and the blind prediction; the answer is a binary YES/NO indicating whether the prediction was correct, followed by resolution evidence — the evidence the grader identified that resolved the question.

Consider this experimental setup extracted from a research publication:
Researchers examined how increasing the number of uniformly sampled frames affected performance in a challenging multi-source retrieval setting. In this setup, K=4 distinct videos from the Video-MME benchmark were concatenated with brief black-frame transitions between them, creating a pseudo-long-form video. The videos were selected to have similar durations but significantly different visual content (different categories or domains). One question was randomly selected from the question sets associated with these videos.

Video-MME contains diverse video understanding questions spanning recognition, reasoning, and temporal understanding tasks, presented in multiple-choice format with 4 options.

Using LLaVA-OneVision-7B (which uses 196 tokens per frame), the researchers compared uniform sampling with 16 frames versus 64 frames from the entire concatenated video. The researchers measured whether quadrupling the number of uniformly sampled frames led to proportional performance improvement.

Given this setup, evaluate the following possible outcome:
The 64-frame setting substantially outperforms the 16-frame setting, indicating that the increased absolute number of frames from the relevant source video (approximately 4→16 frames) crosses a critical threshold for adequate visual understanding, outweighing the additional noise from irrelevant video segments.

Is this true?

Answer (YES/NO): NO